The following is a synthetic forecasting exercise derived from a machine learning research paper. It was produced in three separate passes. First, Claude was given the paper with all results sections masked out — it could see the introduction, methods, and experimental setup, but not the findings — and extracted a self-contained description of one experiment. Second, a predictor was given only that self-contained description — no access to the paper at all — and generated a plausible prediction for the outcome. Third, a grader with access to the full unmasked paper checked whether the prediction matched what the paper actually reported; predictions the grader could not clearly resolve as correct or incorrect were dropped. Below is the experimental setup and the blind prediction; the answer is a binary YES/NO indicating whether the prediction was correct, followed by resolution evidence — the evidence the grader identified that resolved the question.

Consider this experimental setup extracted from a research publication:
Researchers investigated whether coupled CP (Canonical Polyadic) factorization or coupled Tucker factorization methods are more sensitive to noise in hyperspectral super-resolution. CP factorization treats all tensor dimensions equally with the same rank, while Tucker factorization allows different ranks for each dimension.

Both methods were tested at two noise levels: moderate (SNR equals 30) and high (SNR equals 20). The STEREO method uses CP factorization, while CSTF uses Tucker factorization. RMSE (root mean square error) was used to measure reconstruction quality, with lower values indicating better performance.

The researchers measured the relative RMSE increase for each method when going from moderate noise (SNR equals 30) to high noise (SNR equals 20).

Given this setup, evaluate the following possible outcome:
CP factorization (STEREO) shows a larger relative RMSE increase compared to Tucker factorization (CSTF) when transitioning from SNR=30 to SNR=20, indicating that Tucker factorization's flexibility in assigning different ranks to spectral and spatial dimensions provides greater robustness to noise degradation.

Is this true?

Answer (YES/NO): NO